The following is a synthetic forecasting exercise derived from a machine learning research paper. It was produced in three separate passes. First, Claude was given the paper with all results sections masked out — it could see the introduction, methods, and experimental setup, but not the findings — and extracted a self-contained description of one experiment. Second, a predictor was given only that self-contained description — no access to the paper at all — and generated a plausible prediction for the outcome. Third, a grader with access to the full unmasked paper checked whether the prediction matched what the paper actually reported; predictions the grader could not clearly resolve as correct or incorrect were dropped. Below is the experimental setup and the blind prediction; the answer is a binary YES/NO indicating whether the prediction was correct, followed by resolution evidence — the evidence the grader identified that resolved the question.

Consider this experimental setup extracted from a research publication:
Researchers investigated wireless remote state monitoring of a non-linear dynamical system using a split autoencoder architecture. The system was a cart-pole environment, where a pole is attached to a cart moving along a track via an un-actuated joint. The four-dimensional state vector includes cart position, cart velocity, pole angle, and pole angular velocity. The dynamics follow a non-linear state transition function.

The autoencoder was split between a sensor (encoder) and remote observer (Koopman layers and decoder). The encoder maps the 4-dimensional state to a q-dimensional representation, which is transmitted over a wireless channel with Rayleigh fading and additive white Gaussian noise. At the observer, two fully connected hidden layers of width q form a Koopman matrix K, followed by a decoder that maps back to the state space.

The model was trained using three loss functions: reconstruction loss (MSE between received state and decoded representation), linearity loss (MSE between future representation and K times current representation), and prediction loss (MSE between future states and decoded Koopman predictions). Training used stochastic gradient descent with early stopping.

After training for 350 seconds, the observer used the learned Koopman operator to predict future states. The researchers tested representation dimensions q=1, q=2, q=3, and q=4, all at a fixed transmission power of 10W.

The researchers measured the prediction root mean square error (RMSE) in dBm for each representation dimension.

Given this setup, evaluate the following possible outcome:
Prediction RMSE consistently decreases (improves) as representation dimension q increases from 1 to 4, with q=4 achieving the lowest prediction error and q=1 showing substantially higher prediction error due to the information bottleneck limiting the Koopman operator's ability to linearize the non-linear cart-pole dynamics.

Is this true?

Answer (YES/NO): YES